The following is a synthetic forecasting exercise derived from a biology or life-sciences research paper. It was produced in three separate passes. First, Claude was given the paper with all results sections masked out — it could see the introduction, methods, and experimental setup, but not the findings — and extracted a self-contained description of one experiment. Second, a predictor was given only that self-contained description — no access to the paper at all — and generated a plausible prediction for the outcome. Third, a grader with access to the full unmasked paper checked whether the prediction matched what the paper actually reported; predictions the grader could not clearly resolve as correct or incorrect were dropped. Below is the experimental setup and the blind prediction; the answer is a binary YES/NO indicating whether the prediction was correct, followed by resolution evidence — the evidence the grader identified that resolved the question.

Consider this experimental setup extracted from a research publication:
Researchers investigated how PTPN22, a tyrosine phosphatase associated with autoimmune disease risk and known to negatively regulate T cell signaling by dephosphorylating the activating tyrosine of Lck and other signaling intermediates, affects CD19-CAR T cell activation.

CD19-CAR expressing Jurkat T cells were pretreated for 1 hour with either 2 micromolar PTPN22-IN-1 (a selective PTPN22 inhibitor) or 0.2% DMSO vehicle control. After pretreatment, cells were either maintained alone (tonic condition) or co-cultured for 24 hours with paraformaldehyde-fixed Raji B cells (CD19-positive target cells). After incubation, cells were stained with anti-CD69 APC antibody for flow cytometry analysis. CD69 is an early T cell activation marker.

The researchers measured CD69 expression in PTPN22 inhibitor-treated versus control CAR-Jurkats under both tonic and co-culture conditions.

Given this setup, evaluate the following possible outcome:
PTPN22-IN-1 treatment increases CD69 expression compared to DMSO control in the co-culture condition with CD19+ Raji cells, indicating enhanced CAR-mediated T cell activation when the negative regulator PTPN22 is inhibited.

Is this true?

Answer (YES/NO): NO